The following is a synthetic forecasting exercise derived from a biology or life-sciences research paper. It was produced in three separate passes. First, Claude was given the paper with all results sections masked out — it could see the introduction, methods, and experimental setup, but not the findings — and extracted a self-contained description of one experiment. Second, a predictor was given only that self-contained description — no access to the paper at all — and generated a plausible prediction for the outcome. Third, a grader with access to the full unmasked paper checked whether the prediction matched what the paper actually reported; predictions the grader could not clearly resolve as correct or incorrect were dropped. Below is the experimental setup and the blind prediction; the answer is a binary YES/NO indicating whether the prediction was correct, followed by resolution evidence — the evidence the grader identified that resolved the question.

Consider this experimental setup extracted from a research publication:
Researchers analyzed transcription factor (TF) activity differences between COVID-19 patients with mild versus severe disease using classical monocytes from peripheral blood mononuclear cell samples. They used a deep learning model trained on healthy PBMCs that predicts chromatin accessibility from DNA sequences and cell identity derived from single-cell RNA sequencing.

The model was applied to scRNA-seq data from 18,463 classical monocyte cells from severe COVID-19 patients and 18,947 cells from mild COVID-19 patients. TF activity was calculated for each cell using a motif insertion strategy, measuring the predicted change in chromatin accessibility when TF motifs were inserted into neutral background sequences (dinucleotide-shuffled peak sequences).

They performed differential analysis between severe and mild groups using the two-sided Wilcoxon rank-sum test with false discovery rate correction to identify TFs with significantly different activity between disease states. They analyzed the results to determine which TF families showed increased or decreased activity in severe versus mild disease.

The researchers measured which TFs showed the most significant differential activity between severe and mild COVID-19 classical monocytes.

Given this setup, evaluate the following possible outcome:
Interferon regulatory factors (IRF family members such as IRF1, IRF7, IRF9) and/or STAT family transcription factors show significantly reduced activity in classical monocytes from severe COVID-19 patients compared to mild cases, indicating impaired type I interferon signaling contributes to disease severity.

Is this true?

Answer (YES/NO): YES